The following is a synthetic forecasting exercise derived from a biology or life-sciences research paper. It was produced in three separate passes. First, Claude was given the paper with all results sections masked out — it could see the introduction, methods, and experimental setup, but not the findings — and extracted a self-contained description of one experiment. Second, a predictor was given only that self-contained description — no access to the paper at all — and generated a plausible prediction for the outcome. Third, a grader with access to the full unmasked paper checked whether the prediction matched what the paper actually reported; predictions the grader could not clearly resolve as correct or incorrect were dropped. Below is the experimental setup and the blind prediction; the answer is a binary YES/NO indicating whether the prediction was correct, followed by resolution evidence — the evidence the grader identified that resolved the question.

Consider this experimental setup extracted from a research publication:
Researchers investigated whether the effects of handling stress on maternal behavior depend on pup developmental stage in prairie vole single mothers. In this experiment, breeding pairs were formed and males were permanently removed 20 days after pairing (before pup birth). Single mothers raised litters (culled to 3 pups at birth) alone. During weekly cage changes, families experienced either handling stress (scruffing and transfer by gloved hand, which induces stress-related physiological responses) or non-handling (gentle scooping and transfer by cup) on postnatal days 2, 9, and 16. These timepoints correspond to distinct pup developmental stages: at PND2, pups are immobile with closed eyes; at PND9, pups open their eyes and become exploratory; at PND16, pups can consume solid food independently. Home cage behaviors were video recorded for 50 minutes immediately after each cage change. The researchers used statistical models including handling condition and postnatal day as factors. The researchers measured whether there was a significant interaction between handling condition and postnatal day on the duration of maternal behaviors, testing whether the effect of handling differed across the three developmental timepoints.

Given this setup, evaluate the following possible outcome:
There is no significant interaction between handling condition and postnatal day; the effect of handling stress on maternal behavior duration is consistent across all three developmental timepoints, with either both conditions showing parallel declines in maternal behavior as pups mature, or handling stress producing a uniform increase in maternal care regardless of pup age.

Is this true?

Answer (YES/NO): YES